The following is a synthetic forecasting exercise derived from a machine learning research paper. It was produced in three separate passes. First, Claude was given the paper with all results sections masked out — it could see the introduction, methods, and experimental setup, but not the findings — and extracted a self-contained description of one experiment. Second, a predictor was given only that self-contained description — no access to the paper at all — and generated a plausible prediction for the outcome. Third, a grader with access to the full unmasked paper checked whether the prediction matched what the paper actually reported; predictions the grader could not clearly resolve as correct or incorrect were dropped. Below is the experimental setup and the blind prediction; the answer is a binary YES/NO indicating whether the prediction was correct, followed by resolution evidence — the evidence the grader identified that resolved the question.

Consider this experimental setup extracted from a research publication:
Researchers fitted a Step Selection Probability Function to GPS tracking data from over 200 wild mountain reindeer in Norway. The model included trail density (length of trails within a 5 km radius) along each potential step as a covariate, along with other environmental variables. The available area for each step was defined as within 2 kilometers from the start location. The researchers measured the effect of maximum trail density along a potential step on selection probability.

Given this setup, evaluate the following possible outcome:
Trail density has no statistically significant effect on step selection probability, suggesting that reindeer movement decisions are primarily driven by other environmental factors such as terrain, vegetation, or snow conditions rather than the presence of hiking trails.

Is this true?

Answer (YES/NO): NO